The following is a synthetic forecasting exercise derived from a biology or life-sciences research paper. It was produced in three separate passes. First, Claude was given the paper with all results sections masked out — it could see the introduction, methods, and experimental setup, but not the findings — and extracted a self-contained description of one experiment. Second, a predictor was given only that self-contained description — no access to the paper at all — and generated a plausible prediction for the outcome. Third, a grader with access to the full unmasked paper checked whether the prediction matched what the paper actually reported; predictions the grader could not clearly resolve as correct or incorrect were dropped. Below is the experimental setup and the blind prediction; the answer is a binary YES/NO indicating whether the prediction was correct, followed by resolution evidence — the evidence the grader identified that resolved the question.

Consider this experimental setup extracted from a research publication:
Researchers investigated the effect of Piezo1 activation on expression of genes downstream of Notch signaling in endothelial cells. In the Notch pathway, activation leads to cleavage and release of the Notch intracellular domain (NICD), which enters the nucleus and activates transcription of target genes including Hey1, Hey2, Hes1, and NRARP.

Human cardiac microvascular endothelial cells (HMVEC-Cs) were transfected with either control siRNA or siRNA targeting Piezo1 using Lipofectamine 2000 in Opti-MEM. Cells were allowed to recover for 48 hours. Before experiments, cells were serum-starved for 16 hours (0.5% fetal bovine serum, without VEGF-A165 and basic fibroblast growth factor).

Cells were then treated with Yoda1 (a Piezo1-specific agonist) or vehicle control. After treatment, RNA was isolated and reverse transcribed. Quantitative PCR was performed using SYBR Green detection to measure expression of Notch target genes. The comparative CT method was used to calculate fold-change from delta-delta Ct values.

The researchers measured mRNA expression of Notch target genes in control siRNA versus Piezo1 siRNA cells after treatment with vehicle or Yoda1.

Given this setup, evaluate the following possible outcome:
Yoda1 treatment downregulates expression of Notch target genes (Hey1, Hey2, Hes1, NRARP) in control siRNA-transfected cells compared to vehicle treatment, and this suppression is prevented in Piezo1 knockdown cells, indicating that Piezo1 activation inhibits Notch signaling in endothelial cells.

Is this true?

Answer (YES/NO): NO